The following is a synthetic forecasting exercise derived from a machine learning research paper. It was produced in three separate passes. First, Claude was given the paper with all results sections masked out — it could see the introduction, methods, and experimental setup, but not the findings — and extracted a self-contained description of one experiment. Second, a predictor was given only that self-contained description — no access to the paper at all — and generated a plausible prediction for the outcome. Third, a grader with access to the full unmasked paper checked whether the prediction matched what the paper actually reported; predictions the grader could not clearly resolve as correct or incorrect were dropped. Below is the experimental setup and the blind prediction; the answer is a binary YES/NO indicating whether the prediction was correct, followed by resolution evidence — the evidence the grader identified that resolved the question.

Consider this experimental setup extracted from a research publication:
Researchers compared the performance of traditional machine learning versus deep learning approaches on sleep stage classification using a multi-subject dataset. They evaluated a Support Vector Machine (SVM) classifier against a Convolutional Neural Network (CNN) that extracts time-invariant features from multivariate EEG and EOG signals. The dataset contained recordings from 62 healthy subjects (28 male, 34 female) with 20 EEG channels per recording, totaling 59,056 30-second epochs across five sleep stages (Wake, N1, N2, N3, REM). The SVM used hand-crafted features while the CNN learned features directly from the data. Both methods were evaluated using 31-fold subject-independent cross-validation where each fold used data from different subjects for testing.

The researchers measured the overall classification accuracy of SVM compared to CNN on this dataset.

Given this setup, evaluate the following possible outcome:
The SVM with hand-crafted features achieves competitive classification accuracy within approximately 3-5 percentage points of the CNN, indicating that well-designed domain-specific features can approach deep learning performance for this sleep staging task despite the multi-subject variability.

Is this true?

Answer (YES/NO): NO